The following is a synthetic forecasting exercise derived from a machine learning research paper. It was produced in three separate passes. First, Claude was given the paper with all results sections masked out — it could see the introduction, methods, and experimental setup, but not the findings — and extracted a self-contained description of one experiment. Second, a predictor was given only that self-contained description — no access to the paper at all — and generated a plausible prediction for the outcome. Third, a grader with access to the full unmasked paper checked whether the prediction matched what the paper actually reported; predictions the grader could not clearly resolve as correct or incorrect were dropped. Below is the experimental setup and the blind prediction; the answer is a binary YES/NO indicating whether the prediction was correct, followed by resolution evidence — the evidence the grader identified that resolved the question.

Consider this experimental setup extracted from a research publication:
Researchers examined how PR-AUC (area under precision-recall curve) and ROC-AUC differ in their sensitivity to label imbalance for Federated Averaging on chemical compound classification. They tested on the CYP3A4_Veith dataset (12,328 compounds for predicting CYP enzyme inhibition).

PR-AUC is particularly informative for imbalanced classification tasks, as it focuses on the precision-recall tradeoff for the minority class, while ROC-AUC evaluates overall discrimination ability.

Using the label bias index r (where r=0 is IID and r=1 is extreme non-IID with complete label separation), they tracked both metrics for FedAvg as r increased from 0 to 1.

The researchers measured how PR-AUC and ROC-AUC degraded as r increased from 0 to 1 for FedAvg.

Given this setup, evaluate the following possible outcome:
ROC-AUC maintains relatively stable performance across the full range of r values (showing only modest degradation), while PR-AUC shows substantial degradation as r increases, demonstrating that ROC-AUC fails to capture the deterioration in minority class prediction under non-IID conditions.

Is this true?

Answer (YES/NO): NO